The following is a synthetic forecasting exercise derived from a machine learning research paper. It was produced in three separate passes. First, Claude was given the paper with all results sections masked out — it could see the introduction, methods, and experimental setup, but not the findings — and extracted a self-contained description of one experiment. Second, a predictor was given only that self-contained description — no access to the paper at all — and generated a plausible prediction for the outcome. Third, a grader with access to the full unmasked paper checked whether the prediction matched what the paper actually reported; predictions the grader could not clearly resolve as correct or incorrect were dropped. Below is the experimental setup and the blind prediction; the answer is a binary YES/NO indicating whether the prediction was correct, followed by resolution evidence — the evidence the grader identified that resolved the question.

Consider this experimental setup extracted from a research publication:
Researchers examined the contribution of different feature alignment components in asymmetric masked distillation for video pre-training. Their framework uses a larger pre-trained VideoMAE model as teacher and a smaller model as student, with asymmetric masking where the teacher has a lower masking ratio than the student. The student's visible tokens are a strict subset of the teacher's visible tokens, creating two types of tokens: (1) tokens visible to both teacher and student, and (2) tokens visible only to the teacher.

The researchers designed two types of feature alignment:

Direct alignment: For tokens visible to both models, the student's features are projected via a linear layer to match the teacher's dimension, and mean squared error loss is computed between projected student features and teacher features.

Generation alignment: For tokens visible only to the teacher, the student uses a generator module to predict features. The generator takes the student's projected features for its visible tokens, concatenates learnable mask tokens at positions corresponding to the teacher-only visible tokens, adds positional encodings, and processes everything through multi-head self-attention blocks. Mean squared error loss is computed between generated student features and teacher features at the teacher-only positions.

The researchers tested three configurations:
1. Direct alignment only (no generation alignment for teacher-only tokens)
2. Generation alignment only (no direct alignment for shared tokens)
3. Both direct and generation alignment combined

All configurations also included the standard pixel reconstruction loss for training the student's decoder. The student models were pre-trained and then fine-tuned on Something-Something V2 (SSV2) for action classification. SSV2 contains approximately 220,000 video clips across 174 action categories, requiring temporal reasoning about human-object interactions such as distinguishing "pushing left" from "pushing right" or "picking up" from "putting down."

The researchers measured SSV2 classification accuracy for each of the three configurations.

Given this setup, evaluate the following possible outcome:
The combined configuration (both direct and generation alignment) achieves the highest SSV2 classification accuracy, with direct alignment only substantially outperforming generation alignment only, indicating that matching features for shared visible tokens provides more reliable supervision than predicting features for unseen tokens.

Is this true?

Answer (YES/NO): NO